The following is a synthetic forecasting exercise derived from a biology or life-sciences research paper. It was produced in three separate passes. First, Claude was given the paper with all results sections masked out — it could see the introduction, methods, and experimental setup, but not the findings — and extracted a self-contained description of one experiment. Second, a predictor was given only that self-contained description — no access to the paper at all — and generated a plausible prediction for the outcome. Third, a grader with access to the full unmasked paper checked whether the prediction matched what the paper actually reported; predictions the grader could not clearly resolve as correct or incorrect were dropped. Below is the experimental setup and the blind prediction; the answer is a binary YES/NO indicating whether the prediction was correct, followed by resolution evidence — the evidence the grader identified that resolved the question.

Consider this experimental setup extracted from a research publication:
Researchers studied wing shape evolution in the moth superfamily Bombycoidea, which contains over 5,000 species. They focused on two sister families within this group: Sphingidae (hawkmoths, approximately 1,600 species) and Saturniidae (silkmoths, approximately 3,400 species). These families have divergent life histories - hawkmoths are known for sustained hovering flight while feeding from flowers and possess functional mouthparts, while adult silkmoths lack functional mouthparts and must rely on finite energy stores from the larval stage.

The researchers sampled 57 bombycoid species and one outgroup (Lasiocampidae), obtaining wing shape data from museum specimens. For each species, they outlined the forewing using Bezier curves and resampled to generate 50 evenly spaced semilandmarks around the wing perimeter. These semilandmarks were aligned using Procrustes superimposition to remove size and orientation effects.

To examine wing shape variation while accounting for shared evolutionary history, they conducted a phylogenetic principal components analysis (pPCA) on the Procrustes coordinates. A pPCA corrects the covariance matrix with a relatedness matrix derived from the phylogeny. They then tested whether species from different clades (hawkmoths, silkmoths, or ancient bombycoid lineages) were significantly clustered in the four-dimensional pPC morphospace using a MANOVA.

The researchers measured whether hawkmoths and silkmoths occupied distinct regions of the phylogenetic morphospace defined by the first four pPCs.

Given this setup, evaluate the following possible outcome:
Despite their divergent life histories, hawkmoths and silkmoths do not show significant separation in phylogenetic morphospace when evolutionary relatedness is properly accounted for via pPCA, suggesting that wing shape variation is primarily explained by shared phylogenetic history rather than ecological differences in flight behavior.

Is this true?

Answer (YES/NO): NO